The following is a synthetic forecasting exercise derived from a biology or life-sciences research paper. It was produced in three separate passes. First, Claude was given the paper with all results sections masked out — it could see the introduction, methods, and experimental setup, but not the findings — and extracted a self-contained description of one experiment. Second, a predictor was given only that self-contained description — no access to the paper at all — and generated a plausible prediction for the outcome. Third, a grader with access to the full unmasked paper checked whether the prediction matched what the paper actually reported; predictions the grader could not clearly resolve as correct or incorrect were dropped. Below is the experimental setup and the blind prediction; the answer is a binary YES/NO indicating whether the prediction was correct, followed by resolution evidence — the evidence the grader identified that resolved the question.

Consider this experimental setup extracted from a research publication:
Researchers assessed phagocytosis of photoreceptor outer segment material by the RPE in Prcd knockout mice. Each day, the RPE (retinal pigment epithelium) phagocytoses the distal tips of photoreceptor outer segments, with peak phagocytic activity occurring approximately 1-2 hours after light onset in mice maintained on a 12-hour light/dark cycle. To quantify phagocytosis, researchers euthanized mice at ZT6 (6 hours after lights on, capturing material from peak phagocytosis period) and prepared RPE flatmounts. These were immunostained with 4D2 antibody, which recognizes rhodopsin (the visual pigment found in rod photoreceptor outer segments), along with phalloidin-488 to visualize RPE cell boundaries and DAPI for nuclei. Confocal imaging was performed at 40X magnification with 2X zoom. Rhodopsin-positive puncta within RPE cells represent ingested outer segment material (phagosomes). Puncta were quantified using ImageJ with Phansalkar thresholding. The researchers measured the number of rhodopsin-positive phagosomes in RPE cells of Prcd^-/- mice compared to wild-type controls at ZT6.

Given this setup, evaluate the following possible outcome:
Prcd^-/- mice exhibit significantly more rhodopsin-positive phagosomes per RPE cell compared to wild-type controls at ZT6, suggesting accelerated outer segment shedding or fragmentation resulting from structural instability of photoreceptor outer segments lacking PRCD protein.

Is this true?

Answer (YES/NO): NO